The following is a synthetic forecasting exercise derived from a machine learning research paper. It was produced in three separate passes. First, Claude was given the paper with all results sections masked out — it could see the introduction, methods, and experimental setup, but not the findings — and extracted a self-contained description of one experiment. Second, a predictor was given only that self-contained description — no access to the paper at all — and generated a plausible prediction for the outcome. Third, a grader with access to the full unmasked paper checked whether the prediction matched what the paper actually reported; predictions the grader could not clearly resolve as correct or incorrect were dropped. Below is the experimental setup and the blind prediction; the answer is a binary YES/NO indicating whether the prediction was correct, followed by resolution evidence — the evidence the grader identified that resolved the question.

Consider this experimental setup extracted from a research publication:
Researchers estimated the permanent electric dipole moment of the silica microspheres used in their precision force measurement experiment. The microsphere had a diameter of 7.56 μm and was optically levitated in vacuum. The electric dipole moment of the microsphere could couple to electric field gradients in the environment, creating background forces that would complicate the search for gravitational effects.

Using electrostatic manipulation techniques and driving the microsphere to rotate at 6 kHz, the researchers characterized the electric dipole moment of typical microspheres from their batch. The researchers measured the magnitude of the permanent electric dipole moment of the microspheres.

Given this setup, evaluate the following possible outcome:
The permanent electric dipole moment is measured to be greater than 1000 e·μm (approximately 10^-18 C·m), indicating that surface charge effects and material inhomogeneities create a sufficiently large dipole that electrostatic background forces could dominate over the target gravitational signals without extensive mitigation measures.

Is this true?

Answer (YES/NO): NO